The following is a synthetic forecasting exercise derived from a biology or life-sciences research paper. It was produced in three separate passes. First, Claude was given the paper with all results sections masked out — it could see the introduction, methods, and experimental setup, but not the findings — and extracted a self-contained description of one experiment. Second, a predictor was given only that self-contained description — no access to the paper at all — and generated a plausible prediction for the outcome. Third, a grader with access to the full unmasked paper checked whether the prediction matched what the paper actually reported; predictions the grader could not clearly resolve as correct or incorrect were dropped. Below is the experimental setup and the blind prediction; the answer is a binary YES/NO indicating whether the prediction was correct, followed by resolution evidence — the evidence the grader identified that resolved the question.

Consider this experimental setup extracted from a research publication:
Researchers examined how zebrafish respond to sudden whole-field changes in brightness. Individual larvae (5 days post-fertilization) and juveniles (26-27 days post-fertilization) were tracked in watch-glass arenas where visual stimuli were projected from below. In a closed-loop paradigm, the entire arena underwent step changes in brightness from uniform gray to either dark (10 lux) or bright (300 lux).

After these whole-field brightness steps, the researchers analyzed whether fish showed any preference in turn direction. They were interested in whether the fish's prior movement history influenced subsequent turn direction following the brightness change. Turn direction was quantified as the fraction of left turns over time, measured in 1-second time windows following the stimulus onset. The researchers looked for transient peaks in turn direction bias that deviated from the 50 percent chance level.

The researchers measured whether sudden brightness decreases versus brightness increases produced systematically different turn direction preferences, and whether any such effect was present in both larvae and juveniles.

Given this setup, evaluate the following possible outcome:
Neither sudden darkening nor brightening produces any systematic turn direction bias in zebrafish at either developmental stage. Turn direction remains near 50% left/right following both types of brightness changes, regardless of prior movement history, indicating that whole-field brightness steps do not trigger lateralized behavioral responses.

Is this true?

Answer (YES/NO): NO